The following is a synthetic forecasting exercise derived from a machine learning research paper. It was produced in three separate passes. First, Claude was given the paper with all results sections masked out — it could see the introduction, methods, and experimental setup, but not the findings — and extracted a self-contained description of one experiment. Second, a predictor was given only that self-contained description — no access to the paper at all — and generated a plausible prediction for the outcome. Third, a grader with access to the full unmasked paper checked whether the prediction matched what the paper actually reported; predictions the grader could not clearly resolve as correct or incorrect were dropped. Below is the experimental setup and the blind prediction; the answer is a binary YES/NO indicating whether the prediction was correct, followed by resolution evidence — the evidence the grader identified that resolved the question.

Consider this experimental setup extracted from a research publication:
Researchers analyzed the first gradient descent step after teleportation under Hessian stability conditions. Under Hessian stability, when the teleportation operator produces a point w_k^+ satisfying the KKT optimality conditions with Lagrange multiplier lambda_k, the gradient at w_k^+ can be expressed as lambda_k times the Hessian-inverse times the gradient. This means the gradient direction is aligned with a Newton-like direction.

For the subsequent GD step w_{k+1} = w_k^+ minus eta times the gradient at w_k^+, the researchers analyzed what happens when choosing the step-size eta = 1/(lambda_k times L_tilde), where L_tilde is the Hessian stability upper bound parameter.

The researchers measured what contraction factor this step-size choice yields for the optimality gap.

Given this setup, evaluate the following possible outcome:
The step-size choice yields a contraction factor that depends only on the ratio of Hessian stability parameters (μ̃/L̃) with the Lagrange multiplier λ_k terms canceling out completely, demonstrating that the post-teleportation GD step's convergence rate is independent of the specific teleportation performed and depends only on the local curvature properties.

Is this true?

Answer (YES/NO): YES